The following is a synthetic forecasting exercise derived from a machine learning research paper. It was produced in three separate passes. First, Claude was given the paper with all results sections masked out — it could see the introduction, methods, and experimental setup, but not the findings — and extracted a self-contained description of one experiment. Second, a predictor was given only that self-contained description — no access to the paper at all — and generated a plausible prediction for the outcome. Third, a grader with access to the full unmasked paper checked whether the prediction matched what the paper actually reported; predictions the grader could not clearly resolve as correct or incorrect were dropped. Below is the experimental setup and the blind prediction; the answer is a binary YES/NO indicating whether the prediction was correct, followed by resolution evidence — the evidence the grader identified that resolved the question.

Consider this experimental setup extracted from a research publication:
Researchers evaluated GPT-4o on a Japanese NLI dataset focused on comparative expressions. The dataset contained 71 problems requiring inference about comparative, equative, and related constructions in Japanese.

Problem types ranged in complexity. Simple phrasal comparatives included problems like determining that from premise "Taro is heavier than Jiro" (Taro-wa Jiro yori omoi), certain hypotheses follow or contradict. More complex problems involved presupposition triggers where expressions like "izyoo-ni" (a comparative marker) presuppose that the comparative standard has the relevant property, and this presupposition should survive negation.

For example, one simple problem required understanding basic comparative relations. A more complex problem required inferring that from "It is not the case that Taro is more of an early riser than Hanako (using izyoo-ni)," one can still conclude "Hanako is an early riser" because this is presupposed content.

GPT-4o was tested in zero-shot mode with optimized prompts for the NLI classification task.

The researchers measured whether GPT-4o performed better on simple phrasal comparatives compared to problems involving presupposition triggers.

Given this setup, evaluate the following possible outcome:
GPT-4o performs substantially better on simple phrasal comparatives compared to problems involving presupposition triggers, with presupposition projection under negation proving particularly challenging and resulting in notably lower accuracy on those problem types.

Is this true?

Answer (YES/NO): YES